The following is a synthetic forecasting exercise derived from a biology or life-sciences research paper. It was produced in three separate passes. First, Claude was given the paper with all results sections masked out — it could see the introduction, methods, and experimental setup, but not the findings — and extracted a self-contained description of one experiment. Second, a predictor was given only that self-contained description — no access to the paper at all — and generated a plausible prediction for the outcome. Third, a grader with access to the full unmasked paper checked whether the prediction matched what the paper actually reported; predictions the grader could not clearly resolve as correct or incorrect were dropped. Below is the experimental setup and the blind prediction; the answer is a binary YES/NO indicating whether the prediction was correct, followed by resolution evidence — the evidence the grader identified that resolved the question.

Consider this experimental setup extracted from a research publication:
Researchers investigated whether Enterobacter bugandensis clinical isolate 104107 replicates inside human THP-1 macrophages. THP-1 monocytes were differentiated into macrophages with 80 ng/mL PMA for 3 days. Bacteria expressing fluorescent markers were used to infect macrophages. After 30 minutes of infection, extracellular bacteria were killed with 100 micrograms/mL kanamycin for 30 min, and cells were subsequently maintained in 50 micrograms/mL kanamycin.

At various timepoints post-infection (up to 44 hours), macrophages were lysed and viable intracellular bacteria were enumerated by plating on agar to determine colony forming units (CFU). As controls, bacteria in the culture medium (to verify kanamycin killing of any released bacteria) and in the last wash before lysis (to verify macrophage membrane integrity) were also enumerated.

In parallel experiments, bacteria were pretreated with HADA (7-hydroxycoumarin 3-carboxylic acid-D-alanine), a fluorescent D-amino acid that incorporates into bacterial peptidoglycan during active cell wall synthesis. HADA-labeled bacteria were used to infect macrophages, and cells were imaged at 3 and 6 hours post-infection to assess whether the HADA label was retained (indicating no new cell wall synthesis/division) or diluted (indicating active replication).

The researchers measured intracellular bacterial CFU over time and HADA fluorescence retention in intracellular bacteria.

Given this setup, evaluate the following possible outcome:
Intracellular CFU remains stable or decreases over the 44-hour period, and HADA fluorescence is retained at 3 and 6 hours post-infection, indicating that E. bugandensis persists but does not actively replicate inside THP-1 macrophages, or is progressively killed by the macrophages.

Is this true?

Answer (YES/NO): YES